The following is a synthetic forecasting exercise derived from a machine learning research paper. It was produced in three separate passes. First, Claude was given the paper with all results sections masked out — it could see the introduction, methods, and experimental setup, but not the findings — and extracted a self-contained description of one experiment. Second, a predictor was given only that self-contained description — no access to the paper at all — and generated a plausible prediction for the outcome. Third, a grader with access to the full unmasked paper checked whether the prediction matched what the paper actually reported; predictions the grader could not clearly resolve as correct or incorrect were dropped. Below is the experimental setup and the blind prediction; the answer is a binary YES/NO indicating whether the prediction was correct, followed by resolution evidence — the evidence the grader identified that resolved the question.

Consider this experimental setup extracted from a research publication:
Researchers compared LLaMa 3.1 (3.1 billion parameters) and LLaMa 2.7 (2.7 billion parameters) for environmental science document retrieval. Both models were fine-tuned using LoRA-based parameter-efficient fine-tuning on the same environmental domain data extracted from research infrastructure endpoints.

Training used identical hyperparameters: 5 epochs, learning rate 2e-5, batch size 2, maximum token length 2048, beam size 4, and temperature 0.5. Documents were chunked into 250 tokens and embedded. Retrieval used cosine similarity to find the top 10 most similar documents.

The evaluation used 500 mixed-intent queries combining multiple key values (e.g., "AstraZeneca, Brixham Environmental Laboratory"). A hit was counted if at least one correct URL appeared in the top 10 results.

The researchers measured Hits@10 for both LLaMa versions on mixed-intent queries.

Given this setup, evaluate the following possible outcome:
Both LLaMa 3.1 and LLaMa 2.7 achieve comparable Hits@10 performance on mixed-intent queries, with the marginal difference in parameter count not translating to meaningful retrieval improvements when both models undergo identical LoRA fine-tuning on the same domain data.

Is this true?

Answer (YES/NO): YES